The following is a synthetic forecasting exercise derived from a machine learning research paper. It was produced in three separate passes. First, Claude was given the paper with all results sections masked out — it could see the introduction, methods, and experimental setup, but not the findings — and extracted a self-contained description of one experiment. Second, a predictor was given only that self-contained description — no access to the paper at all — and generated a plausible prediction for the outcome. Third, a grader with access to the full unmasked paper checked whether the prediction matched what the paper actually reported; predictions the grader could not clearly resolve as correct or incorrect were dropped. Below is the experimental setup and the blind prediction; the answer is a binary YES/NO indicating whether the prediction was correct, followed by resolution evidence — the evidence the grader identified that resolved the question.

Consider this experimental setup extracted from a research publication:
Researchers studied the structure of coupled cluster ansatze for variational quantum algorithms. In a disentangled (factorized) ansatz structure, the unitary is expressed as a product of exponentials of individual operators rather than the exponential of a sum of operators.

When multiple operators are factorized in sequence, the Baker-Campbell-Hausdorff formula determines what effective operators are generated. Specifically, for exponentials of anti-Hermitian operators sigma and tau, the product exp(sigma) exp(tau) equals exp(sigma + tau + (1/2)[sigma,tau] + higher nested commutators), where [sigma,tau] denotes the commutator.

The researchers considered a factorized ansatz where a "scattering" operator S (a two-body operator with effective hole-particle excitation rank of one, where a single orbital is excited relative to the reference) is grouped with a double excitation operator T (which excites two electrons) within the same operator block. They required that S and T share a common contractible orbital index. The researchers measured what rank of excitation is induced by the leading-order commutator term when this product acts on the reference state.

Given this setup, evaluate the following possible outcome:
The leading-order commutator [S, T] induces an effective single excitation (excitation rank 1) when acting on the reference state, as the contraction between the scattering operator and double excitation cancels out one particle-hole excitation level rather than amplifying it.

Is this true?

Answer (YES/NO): NO